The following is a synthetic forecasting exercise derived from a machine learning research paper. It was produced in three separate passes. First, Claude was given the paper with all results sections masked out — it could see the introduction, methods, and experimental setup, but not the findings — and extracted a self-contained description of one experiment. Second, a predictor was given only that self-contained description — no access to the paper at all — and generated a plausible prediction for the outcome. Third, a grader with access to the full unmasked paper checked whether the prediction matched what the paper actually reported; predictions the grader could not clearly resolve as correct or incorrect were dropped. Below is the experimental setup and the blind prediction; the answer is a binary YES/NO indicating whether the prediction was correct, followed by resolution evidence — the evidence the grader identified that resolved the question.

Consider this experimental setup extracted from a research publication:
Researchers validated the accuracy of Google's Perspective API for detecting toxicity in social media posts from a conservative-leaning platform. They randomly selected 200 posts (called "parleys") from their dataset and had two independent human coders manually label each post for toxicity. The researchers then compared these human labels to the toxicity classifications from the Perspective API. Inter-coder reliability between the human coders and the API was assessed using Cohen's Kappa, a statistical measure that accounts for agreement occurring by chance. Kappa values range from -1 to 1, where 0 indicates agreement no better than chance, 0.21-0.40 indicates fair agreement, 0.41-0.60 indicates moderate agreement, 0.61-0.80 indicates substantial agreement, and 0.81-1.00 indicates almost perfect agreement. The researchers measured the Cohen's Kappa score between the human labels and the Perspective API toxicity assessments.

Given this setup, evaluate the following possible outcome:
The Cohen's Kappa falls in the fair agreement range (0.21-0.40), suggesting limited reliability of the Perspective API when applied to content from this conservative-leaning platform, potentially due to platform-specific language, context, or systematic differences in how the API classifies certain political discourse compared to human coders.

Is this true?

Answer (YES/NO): NO